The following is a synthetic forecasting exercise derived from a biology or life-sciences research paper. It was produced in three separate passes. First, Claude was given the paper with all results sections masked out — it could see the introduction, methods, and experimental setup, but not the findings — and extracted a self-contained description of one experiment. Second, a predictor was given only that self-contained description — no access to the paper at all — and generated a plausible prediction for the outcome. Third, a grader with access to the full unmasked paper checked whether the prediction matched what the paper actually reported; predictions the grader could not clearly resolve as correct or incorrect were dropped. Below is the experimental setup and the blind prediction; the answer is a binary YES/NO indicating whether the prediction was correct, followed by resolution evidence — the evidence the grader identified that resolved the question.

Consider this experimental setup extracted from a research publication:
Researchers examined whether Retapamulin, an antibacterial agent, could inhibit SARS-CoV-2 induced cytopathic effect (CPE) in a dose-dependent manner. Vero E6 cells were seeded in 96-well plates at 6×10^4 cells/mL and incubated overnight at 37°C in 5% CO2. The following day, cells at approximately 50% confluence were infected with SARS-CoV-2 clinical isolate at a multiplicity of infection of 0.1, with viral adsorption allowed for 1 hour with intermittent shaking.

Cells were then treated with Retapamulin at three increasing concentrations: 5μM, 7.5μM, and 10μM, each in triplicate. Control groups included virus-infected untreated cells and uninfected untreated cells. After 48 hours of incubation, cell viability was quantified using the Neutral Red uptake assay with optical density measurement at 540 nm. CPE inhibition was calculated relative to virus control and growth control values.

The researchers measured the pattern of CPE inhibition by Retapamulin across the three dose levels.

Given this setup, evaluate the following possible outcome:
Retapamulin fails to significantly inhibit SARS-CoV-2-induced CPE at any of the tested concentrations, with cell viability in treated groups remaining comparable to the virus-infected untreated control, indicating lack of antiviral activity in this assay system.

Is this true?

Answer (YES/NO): NO